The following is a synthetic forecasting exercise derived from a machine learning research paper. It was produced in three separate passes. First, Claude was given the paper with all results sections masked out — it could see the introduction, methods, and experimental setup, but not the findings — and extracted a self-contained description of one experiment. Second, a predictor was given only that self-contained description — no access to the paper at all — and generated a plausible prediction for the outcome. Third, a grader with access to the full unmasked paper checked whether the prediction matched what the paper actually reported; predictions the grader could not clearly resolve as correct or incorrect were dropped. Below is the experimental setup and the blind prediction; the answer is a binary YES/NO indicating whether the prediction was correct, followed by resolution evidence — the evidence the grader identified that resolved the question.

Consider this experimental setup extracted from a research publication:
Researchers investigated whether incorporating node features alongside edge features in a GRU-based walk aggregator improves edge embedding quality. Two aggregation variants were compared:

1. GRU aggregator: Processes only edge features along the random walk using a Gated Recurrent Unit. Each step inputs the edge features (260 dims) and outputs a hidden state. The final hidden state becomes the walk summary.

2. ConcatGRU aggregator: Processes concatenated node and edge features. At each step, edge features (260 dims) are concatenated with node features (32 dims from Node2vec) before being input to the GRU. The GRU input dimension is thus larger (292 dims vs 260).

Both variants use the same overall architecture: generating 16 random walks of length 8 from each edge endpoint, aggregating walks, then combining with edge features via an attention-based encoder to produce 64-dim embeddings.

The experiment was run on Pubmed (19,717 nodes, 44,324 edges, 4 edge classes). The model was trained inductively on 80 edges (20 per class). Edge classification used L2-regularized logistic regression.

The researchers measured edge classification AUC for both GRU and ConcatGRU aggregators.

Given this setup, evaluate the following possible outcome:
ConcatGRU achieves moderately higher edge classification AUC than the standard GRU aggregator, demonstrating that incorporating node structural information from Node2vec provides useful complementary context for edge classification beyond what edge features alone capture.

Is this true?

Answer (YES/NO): NO